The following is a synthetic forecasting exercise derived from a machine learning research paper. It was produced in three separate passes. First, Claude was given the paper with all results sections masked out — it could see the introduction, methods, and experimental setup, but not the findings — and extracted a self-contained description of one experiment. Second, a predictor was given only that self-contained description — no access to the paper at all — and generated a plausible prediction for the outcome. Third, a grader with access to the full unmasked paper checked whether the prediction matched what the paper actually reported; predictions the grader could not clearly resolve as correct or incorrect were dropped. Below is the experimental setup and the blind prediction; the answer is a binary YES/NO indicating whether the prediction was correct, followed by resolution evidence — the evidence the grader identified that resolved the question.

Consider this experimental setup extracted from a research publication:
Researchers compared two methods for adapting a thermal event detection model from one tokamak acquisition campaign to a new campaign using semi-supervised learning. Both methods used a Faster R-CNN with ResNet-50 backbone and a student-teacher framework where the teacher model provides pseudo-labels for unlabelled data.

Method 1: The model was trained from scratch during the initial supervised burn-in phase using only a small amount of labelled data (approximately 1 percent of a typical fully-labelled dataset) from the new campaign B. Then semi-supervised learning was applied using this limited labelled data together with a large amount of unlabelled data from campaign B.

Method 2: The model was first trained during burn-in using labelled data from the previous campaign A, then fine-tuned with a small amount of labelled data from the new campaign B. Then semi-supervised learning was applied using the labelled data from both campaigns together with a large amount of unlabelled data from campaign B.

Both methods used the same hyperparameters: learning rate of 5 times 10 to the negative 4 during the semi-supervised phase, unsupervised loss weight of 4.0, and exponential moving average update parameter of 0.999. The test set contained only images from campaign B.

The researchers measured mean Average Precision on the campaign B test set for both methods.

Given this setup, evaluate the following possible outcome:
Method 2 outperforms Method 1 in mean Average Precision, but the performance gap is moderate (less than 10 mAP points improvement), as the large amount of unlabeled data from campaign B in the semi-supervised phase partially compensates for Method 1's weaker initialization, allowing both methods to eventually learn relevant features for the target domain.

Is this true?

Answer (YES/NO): NO